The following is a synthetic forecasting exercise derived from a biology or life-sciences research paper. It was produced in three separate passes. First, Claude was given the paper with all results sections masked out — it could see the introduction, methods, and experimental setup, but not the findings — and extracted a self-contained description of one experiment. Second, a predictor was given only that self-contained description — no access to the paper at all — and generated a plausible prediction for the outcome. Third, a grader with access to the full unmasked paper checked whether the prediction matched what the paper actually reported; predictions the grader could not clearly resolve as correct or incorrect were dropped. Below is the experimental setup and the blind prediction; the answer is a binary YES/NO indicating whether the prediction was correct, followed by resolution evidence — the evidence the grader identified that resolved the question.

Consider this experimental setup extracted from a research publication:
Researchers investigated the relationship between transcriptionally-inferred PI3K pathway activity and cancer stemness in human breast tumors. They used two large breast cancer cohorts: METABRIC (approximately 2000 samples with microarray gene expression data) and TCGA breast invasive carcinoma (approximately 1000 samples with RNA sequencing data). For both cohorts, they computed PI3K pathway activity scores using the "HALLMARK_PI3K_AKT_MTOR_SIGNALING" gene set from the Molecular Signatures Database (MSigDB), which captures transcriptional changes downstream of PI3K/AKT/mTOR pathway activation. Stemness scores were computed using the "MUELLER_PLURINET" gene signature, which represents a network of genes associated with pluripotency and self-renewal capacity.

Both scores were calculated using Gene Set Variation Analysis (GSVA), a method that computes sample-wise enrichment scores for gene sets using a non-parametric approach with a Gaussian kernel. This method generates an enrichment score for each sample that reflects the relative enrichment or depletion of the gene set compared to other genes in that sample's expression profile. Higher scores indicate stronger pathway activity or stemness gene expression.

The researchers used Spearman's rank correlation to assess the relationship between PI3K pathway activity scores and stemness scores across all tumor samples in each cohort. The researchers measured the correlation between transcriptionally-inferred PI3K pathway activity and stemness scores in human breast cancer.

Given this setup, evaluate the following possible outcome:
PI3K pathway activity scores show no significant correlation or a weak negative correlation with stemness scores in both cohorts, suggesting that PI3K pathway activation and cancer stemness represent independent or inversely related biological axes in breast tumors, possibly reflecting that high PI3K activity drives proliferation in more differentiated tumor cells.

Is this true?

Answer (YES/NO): NO